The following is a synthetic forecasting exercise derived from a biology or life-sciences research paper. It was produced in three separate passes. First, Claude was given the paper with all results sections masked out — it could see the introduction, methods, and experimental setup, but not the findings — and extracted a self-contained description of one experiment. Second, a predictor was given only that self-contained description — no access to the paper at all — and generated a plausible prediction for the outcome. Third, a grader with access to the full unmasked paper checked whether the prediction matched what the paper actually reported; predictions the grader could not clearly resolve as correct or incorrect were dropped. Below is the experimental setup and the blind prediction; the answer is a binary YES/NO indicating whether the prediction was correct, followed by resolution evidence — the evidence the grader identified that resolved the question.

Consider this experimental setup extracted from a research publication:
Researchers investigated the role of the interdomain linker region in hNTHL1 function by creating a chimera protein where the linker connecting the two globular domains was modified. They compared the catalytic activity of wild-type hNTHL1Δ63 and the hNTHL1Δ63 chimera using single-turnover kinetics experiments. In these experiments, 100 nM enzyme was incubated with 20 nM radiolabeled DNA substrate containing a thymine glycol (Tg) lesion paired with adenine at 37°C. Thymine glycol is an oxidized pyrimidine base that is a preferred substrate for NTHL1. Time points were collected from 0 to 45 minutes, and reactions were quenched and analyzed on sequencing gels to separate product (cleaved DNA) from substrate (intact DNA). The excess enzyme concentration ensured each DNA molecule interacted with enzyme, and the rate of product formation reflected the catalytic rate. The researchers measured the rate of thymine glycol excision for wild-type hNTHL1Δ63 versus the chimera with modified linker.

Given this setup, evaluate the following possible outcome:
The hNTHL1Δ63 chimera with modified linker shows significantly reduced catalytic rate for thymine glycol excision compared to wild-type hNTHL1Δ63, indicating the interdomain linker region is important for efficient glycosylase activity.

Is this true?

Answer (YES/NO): YES